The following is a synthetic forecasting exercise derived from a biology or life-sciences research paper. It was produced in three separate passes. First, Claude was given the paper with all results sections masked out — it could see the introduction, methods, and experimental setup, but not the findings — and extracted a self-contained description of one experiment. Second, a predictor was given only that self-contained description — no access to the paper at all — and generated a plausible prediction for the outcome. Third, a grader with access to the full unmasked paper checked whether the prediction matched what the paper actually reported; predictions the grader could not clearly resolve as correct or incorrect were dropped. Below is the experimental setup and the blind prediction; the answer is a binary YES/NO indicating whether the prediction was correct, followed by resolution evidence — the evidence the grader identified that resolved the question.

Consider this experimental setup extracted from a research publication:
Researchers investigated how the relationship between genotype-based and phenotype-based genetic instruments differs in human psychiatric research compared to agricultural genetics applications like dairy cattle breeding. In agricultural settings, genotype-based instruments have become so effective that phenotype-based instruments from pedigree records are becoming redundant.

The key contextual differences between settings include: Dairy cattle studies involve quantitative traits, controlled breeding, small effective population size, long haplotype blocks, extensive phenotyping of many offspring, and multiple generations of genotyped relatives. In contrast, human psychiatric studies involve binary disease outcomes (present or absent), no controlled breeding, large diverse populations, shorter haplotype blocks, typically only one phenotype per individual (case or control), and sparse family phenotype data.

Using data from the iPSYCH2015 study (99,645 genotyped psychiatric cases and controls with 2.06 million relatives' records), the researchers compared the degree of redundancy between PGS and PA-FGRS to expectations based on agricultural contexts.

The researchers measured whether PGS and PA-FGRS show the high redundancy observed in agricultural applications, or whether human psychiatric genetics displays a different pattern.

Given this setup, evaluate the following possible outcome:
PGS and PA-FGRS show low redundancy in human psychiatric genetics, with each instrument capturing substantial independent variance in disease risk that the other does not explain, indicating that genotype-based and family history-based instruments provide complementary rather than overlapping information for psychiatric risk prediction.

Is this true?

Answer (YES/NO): YES